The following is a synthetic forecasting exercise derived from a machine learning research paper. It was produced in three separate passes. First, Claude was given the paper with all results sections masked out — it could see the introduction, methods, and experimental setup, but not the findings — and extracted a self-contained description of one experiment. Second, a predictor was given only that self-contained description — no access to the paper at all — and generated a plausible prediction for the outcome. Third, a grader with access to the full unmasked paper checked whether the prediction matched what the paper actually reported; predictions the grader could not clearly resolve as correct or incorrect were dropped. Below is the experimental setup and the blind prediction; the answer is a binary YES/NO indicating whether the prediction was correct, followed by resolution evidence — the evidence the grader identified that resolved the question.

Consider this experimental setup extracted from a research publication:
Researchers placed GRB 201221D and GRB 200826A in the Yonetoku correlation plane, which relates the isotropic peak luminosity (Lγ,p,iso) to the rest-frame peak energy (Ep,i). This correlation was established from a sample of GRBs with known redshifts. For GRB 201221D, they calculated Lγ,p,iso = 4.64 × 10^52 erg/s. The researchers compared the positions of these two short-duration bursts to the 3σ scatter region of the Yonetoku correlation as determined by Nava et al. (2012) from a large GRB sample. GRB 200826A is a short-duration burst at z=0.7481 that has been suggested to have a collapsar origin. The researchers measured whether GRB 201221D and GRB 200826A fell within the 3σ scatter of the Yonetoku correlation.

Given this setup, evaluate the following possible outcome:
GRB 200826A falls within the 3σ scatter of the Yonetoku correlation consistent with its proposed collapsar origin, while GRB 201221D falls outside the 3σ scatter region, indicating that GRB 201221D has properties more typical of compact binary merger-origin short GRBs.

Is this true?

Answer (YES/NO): NO